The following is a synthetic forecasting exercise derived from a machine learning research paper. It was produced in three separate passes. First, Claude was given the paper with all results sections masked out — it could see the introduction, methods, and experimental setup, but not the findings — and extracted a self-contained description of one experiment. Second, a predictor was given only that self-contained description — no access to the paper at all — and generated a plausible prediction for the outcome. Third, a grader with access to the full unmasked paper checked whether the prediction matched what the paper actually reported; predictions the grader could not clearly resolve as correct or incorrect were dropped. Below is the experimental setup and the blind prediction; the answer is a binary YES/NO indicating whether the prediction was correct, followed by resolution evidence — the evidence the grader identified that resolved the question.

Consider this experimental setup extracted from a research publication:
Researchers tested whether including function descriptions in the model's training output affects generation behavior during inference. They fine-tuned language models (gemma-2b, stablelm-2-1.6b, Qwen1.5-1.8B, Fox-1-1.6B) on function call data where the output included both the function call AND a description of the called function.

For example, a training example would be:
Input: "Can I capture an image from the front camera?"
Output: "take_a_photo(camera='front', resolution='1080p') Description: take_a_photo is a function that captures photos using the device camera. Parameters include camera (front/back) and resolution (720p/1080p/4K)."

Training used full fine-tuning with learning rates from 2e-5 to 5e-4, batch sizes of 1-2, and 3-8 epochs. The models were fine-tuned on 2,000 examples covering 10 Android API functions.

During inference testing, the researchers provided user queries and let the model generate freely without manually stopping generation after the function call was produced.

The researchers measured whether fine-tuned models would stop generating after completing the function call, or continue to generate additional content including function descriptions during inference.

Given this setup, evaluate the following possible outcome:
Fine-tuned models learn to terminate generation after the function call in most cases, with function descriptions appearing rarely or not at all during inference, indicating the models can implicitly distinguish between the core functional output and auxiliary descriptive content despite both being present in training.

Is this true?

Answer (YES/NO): NO